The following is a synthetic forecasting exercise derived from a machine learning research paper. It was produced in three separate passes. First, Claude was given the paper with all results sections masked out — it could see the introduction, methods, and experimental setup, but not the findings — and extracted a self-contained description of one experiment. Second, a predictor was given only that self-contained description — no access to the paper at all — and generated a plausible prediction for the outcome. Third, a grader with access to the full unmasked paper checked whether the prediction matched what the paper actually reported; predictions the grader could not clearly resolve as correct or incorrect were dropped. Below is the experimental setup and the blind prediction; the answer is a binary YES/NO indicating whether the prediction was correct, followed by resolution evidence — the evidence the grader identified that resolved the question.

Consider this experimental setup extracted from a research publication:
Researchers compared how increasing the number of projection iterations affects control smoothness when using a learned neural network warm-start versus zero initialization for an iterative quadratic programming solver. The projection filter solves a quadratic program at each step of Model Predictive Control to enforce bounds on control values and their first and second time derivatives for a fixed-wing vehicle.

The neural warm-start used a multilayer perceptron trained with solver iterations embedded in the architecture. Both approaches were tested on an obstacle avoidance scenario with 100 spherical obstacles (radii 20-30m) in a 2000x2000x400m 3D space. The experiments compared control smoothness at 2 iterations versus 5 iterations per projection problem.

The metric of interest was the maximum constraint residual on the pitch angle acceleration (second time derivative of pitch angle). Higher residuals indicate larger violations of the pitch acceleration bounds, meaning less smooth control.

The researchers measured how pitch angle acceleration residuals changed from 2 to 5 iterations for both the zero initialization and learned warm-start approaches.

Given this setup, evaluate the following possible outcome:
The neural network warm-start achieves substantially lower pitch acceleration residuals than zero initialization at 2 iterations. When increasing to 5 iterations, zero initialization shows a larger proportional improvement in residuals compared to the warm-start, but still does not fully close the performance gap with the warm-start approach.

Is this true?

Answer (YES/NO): YES